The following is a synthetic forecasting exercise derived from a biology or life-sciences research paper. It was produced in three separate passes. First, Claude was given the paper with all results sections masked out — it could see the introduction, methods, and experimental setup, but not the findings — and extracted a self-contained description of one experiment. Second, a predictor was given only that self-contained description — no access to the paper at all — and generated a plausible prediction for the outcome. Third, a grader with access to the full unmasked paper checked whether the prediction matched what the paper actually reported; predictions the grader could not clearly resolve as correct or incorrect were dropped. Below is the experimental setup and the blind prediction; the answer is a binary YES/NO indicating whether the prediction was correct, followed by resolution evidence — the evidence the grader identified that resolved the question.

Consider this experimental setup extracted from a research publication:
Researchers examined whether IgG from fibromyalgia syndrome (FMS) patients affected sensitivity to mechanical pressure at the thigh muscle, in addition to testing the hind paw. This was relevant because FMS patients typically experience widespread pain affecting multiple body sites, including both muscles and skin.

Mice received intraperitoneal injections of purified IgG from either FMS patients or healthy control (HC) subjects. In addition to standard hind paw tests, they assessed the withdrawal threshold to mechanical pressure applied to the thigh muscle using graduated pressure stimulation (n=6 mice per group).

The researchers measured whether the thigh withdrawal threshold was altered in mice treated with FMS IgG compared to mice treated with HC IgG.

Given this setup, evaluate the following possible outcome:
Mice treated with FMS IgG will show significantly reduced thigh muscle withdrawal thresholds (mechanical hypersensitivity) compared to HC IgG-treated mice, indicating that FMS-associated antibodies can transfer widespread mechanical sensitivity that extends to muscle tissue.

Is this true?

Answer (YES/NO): YES